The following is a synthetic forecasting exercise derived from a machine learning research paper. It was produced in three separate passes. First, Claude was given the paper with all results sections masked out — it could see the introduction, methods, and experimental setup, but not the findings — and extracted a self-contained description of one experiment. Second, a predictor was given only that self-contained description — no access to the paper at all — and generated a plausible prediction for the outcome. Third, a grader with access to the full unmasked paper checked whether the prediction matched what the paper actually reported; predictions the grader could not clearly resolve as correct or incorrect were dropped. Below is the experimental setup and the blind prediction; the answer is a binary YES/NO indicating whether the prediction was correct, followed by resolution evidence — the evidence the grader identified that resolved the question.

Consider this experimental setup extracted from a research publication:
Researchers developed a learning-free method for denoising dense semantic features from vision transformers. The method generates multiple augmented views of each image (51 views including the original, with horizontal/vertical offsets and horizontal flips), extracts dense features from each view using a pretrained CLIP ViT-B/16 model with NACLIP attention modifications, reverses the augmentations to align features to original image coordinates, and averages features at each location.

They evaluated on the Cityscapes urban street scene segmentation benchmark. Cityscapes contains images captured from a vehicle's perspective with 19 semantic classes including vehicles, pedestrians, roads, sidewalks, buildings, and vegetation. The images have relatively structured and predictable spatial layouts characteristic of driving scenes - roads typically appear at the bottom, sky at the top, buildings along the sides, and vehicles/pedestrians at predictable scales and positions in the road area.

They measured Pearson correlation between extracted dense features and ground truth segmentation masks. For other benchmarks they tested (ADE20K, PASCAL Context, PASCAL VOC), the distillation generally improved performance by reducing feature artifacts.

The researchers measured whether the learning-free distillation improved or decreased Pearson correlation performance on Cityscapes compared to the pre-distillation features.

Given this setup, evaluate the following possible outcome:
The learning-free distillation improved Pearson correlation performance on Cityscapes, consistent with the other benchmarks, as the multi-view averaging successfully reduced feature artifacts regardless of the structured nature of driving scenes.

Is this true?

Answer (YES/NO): NO